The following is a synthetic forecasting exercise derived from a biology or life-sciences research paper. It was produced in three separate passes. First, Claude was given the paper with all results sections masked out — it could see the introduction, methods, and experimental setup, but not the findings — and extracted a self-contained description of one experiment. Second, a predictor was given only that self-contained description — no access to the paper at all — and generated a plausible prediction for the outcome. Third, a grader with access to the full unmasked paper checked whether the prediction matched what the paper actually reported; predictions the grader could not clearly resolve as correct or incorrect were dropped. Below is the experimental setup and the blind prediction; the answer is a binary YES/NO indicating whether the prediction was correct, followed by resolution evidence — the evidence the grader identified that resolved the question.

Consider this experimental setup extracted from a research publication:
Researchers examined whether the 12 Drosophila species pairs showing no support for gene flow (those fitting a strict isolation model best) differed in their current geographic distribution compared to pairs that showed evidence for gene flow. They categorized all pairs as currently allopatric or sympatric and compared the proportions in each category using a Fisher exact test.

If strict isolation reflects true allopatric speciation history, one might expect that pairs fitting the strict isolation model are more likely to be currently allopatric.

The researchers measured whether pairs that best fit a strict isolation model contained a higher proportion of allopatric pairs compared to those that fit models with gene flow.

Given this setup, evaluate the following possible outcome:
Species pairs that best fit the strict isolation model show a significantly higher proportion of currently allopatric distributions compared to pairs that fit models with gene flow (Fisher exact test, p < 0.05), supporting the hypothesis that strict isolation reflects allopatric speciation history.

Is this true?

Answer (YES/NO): NO